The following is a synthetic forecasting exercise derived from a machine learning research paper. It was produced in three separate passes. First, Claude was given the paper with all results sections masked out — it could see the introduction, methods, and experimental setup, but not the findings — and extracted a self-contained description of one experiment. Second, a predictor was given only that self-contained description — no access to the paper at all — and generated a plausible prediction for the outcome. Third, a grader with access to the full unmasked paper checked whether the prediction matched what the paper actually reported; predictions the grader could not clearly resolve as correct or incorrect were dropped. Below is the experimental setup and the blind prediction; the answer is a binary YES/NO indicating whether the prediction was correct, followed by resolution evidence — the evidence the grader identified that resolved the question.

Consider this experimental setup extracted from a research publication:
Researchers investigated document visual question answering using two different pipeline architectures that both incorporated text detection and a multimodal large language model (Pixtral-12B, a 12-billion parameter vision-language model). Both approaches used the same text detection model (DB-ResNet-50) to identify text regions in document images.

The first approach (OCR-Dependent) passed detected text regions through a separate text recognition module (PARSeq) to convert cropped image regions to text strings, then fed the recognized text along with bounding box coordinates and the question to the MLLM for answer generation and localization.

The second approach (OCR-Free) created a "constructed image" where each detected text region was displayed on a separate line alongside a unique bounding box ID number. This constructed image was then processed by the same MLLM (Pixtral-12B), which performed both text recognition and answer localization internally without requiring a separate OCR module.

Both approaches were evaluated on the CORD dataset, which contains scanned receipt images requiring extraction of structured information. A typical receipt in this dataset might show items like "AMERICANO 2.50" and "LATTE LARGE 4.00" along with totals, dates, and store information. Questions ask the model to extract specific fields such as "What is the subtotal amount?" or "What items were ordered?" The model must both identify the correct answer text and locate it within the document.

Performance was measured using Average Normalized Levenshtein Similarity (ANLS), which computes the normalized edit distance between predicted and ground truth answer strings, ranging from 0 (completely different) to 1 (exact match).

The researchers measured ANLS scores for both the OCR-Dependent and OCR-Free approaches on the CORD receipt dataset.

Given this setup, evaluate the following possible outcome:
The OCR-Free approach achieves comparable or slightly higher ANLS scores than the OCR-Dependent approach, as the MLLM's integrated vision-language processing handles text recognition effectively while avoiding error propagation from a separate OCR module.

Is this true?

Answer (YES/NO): NO